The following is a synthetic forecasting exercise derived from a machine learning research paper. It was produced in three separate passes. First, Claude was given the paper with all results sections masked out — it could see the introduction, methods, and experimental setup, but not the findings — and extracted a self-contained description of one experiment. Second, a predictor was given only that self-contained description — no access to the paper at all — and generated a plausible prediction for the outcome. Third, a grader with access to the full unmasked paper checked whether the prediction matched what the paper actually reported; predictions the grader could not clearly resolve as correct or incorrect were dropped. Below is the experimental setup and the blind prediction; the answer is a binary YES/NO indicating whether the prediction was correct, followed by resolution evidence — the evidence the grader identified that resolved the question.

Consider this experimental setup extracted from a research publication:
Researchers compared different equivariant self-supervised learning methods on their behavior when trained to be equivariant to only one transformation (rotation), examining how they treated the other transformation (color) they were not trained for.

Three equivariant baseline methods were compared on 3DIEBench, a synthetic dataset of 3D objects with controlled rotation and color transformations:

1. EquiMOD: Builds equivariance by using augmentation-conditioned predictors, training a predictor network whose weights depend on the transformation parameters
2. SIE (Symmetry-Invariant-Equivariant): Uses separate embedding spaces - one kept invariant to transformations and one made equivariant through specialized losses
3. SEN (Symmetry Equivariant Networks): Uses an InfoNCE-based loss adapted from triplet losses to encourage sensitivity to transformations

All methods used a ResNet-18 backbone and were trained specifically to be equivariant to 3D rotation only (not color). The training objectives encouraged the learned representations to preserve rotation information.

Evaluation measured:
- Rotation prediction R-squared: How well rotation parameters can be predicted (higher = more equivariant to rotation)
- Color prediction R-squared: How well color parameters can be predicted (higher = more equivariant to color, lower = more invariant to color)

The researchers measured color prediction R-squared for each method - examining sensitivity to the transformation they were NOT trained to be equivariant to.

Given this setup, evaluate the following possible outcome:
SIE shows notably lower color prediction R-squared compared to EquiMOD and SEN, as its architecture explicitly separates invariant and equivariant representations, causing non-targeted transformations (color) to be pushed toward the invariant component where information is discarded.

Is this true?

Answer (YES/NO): YES